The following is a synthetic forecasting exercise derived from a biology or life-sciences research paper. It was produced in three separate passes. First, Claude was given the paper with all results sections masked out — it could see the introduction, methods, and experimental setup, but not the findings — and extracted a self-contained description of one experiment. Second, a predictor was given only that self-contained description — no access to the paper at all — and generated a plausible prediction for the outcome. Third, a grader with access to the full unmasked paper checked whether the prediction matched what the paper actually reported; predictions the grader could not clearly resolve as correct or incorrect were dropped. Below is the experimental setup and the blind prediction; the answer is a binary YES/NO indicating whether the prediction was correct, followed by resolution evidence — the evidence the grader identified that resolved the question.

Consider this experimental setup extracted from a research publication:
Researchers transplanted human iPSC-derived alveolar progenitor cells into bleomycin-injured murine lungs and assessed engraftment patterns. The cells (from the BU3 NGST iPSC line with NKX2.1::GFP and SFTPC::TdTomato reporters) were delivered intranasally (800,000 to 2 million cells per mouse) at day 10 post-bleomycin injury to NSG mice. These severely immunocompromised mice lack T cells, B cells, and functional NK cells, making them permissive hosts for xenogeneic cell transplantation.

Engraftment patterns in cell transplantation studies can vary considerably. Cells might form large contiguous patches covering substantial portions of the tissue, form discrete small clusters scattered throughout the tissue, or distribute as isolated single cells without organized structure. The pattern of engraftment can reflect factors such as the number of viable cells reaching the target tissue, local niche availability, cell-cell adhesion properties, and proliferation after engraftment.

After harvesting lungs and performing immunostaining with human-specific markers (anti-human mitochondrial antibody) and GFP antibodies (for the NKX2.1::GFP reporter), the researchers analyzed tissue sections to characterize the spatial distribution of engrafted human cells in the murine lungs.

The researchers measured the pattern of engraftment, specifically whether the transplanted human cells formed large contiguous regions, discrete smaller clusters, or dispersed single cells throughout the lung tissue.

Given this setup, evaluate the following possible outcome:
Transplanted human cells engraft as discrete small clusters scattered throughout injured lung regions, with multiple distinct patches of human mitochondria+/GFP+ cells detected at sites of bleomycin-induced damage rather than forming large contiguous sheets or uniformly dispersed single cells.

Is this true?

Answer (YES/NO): YES